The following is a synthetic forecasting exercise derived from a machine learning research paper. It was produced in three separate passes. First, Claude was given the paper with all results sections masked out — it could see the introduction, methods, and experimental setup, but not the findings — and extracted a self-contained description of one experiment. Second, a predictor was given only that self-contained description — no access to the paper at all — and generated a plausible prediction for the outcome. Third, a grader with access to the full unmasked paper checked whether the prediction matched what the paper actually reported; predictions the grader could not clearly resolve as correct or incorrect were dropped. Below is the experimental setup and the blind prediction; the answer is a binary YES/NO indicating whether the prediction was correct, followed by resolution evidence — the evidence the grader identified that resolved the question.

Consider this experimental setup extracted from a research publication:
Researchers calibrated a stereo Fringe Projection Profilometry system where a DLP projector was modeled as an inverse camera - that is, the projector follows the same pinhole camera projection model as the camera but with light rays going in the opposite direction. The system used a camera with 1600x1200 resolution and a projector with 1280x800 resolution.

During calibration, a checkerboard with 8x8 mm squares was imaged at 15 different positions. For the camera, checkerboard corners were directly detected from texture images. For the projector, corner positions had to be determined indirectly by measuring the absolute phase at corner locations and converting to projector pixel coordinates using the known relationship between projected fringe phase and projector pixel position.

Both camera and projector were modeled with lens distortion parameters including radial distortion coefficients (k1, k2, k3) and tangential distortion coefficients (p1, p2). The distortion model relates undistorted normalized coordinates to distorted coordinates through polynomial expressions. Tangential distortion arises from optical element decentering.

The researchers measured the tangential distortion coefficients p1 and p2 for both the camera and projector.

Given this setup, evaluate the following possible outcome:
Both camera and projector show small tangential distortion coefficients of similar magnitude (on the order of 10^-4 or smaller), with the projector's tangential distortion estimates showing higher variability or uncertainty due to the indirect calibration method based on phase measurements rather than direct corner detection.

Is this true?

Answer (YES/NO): NO